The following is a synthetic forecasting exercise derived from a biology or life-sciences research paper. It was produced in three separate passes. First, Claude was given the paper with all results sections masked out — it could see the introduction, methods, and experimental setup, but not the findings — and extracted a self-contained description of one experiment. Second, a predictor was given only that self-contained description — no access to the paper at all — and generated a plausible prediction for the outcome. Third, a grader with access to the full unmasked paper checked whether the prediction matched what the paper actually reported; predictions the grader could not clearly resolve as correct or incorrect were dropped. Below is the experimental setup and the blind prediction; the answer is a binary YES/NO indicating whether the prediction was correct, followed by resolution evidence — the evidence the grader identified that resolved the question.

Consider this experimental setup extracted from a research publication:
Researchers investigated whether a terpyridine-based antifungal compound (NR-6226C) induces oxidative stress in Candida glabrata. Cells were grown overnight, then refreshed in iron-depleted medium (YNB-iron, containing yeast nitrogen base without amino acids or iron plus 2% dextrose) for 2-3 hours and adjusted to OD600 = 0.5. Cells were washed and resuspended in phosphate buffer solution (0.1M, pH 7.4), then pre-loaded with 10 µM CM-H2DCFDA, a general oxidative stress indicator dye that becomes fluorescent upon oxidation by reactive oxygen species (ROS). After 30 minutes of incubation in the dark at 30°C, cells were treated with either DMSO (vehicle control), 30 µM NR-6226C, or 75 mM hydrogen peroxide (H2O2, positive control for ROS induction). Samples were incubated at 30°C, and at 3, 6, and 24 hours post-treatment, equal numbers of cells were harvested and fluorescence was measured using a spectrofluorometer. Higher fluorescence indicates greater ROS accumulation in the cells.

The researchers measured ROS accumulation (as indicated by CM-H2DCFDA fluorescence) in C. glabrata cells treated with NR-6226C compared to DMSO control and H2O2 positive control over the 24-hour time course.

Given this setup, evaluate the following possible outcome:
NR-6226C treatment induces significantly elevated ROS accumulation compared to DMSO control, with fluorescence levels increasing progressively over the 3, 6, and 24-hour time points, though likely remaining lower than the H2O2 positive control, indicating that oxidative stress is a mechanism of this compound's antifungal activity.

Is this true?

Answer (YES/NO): NO